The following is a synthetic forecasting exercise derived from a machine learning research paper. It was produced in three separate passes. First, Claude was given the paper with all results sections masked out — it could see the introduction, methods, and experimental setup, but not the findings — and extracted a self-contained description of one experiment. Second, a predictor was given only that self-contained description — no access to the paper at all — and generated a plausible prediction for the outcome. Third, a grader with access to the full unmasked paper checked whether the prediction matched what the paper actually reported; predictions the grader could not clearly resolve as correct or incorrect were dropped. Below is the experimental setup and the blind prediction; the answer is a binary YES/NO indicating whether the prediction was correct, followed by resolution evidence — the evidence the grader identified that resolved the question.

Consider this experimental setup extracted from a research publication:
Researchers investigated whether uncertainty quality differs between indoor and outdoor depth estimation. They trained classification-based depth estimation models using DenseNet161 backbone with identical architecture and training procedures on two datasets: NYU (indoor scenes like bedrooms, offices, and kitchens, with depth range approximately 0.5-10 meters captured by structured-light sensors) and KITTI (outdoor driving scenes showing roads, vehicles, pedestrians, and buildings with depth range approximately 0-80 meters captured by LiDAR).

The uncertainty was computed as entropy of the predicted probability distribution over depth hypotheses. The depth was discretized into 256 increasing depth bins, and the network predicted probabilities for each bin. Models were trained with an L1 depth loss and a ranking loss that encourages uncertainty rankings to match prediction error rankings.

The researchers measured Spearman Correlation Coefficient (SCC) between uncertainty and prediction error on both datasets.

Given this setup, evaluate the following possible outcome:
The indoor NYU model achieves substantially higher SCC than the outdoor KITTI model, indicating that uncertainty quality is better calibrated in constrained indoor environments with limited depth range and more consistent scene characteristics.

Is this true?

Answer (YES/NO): NO